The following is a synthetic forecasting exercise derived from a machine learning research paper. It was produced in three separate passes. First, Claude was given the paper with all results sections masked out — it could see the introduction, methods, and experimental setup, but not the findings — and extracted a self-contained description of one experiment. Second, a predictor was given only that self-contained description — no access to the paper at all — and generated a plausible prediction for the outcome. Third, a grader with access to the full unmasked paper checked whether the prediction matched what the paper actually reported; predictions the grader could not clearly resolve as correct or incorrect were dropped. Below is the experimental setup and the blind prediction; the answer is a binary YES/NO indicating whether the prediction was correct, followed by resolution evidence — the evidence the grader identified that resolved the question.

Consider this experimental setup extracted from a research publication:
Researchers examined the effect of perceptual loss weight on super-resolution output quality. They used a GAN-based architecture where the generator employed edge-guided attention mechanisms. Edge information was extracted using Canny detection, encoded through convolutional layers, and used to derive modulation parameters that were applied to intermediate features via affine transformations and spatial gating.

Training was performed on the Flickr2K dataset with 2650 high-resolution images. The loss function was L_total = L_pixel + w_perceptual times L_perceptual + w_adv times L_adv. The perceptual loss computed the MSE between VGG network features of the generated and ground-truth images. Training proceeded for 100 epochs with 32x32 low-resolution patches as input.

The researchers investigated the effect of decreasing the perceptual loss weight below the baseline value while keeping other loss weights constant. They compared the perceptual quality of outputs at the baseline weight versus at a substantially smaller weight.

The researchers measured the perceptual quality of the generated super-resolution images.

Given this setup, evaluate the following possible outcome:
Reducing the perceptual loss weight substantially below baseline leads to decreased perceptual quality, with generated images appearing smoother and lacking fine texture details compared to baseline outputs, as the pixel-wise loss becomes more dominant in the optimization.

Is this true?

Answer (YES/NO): YES